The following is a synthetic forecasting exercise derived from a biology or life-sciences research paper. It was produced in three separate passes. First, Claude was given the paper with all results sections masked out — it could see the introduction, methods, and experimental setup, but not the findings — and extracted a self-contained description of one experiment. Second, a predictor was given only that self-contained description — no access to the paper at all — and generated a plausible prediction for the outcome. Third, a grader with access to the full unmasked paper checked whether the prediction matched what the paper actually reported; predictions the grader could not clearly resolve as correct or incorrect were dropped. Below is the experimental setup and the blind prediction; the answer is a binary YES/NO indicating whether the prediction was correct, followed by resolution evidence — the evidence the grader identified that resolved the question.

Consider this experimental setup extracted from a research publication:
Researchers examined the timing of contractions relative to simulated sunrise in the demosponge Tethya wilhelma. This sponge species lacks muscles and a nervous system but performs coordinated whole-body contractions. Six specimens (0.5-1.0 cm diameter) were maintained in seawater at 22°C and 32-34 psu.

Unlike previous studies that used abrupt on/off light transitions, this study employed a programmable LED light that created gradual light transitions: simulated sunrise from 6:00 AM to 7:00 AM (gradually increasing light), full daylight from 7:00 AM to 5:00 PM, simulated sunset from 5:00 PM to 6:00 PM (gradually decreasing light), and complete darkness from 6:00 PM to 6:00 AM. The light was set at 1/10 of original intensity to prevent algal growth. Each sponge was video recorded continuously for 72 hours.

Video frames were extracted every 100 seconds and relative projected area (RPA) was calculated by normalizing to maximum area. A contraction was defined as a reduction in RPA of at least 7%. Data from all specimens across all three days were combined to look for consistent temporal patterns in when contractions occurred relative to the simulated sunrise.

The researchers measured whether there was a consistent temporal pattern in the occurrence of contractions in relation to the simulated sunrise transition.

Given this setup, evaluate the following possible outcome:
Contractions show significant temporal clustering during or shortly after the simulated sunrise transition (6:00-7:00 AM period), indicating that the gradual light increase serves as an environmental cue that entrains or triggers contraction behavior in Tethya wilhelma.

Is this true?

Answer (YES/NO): YES